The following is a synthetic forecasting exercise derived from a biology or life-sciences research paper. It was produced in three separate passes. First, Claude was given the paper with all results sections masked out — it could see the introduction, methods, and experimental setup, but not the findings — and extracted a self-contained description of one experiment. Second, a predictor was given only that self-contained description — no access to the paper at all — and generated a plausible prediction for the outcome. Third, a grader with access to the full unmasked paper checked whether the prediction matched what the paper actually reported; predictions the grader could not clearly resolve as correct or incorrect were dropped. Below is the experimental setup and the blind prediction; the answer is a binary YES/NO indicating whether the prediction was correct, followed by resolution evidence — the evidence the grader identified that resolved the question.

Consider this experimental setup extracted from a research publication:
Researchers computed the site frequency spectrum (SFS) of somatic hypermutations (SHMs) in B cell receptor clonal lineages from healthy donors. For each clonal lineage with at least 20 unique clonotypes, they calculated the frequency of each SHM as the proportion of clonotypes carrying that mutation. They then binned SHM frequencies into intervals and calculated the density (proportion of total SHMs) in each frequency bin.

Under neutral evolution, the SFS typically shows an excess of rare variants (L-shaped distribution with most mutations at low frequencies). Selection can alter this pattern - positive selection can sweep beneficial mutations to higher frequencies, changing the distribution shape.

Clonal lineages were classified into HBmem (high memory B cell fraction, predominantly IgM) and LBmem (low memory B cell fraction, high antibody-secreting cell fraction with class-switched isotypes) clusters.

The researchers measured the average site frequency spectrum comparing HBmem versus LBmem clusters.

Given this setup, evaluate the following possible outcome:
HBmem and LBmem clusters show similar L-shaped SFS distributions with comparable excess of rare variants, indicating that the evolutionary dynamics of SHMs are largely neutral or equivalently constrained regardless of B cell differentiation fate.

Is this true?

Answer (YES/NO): NO